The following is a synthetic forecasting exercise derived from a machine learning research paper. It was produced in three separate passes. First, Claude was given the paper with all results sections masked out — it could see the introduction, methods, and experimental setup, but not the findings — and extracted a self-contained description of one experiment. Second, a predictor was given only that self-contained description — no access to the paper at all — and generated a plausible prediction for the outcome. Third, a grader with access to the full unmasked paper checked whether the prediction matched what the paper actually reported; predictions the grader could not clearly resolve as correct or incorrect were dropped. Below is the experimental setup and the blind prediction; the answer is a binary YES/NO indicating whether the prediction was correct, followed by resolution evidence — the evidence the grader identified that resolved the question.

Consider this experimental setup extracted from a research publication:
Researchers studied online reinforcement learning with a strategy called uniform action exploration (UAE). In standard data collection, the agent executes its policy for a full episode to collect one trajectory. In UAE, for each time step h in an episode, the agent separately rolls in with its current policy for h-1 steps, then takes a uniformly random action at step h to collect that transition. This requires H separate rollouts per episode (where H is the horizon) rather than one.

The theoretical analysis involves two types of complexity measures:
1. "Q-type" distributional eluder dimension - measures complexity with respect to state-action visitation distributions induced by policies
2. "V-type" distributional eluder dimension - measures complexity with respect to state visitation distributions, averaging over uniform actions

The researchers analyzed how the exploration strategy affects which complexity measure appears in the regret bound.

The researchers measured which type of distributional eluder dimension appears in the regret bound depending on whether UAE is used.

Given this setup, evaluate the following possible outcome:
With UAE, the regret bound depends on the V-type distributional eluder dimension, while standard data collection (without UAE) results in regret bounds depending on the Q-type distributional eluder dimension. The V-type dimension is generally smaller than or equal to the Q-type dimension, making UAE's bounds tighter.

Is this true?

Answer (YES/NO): NO